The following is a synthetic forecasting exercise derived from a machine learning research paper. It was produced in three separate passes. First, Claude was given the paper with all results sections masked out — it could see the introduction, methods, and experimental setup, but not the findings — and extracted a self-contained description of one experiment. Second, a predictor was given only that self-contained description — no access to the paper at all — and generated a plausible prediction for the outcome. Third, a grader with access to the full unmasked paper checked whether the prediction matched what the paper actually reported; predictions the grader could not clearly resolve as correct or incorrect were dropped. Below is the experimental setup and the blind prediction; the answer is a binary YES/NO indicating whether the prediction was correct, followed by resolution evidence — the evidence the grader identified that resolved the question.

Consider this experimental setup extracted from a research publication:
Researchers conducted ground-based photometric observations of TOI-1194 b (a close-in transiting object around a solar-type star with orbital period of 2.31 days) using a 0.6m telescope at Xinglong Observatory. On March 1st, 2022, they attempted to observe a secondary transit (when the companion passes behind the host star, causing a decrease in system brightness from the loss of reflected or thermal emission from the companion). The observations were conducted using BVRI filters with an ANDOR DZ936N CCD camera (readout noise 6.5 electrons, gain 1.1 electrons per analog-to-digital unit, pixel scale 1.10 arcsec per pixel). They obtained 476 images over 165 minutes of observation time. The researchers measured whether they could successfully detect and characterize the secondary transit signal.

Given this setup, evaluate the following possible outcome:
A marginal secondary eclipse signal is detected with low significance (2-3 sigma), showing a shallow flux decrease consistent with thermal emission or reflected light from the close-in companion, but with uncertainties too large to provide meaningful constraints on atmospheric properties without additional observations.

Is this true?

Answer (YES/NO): NO